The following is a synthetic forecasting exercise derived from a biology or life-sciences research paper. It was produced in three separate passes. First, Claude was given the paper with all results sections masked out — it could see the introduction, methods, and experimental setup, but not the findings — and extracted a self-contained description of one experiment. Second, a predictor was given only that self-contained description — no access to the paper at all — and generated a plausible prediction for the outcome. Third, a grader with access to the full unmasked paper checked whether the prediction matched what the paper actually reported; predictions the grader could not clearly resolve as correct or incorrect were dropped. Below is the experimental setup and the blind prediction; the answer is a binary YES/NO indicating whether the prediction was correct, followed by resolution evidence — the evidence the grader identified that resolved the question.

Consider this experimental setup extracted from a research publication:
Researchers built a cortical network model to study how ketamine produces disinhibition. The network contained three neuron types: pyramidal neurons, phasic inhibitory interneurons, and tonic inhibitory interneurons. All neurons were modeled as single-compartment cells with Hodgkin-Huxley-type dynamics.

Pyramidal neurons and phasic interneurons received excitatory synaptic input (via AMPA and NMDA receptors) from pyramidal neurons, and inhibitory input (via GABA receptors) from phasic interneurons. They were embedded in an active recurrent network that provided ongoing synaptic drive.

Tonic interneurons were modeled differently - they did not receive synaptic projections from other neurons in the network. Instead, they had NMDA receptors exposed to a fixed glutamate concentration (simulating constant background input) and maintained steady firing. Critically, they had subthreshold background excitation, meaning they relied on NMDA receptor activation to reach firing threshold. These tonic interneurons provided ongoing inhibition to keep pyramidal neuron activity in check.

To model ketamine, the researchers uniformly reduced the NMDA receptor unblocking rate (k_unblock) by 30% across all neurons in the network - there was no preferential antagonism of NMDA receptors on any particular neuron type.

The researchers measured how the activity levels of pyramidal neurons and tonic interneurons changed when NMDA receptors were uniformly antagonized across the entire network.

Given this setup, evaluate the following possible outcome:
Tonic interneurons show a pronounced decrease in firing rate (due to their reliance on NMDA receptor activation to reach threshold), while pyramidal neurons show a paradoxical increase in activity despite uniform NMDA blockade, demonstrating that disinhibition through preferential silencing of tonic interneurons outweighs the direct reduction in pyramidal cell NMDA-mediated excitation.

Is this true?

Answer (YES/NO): YES